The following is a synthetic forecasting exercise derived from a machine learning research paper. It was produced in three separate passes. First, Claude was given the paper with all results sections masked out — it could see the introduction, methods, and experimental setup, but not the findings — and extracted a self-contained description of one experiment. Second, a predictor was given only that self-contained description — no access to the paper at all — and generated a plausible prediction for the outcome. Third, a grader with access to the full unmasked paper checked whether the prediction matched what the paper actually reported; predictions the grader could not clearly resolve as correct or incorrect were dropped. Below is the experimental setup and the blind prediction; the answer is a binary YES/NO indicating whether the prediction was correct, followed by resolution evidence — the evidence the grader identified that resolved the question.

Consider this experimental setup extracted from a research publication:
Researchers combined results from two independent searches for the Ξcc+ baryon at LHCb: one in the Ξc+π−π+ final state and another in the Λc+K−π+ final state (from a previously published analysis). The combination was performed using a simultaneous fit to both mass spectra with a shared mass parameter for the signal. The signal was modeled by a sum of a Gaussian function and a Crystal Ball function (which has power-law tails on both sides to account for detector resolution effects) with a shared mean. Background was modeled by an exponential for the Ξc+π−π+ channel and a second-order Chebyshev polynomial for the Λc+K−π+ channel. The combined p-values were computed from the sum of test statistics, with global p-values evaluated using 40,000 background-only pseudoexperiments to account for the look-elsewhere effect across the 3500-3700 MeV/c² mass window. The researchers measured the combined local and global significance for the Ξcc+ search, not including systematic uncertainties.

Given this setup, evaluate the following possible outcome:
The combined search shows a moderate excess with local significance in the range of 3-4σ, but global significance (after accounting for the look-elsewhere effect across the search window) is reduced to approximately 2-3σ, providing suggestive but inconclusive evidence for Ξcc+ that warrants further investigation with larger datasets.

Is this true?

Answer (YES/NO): NO